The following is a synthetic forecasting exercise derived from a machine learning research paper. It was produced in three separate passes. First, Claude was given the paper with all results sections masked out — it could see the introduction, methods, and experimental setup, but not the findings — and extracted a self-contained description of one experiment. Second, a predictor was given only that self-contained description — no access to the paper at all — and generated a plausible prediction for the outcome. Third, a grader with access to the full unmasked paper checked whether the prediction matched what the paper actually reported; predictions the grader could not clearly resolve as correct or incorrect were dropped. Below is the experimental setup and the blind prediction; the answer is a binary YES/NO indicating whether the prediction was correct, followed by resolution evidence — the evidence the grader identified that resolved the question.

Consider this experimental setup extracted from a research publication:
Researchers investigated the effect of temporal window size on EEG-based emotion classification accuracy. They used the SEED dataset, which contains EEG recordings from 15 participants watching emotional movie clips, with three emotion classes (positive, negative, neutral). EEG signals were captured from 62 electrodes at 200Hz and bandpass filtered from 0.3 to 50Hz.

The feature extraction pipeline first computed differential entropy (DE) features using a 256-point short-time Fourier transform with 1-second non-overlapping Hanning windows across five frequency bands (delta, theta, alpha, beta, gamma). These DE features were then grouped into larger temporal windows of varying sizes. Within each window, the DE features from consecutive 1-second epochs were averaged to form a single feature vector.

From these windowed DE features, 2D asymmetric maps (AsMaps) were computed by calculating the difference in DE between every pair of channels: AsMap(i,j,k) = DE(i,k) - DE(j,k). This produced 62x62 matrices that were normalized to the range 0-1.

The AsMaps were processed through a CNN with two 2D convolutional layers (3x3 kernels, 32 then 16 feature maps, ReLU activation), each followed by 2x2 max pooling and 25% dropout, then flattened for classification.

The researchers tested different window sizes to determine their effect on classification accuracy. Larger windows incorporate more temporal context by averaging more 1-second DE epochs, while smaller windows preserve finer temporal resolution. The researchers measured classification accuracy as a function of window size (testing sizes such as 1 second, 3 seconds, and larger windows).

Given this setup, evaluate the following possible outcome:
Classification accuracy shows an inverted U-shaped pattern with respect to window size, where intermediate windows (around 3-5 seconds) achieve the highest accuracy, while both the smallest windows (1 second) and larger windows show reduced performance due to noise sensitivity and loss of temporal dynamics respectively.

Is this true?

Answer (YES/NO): NO